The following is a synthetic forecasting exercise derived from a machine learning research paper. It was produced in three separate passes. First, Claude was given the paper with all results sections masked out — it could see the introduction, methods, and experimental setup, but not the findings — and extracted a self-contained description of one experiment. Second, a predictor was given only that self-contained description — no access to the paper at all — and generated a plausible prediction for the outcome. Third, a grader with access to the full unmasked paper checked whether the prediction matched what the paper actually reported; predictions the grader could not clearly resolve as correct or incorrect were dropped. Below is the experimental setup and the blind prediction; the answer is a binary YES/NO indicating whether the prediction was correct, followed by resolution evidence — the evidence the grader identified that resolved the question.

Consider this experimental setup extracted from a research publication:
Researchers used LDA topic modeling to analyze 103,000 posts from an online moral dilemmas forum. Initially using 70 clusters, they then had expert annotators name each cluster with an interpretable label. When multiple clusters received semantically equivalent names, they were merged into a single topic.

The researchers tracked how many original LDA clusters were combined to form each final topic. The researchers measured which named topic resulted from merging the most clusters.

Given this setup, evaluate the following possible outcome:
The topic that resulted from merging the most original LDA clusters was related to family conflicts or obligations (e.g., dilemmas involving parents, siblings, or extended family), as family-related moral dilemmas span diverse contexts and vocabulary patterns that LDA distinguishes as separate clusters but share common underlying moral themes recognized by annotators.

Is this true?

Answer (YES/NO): YES